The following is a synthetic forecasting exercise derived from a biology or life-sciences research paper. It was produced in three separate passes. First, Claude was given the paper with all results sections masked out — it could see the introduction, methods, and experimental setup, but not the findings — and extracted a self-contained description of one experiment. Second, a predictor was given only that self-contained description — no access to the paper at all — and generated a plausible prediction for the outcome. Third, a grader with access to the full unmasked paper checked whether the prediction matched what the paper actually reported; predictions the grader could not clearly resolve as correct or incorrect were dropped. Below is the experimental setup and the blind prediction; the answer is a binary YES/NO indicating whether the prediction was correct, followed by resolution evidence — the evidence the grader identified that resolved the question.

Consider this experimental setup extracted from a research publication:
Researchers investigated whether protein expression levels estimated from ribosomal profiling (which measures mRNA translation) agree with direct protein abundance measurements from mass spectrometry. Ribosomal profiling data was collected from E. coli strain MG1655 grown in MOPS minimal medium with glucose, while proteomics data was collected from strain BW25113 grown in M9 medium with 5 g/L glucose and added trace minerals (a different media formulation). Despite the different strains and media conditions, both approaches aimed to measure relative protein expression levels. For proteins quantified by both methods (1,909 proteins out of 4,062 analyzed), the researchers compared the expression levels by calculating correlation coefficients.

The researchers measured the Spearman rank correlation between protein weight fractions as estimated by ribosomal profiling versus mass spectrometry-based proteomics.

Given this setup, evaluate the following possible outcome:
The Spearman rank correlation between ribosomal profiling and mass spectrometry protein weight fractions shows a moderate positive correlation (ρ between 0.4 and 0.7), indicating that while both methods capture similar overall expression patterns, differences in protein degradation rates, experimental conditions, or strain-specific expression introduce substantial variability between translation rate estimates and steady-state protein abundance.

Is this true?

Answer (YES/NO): NO